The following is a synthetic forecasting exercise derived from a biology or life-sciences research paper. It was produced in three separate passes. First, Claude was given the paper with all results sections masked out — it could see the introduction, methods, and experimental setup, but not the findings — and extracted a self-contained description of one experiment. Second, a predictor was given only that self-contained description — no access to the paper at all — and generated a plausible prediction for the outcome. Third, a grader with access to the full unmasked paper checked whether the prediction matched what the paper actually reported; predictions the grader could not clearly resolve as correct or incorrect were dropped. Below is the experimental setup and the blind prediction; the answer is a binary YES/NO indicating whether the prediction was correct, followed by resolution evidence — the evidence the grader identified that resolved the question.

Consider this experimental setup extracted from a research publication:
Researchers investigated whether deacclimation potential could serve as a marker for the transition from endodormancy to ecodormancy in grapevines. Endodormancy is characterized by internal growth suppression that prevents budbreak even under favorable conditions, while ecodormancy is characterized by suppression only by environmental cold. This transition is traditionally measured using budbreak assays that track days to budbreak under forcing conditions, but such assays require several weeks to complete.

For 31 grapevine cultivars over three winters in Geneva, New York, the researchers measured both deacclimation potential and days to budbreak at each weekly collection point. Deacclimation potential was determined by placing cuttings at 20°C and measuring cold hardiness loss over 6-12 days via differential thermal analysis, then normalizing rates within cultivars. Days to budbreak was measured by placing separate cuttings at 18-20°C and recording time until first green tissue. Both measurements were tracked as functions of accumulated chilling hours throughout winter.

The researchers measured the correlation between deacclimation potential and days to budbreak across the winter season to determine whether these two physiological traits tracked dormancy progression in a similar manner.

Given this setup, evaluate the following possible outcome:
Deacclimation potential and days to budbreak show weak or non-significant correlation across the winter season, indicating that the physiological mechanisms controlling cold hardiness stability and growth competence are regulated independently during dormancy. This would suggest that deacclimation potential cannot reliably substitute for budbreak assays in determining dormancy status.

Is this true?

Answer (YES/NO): NO